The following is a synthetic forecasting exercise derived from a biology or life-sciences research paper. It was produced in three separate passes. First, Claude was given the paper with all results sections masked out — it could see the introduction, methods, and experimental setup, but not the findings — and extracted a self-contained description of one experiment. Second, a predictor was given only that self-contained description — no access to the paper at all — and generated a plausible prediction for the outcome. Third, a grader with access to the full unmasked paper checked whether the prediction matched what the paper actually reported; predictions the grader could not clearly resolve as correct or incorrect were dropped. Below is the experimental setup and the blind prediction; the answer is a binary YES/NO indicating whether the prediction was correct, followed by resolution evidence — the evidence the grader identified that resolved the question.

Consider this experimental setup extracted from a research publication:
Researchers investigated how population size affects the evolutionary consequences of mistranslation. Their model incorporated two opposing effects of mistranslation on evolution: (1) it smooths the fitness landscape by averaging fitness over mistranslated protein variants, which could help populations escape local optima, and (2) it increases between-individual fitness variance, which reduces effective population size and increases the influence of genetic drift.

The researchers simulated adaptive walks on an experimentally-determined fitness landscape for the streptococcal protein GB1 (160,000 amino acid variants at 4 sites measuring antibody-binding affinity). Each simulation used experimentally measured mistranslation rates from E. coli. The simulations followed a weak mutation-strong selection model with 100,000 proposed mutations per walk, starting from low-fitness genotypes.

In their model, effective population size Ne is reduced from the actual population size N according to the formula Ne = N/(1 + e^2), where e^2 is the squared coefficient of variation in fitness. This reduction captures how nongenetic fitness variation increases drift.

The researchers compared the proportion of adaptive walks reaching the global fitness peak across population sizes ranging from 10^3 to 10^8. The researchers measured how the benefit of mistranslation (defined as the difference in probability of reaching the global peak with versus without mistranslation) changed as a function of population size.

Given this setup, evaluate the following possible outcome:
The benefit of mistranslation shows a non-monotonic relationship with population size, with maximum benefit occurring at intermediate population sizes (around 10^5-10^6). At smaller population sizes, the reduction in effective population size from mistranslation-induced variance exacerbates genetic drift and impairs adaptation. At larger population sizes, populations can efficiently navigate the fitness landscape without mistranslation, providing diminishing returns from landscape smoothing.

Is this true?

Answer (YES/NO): NO